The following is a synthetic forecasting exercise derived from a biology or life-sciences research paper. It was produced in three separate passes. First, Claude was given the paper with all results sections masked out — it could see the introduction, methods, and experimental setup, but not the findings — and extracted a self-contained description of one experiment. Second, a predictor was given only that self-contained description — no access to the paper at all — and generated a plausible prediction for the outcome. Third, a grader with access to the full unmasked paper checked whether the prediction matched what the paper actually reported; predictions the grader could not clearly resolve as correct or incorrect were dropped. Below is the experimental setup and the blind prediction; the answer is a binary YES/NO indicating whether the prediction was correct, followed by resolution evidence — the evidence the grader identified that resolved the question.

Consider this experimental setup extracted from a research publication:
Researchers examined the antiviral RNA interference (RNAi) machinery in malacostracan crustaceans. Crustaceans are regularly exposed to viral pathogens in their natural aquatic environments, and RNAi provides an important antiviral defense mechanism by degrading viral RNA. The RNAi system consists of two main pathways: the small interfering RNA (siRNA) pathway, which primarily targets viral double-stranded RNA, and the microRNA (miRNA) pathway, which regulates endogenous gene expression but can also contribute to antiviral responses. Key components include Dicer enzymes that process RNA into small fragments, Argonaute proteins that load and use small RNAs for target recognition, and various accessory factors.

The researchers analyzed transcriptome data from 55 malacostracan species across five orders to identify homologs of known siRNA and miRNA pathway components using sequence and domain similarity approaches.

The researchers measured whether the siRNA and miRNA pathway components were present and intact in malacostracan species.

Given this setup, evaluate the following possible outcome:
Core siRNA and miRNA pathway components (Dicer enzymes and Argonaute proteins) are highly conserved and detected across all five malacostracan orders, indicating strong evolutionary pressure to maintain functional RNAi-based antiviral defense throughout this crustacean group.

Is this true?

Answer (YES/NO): NO